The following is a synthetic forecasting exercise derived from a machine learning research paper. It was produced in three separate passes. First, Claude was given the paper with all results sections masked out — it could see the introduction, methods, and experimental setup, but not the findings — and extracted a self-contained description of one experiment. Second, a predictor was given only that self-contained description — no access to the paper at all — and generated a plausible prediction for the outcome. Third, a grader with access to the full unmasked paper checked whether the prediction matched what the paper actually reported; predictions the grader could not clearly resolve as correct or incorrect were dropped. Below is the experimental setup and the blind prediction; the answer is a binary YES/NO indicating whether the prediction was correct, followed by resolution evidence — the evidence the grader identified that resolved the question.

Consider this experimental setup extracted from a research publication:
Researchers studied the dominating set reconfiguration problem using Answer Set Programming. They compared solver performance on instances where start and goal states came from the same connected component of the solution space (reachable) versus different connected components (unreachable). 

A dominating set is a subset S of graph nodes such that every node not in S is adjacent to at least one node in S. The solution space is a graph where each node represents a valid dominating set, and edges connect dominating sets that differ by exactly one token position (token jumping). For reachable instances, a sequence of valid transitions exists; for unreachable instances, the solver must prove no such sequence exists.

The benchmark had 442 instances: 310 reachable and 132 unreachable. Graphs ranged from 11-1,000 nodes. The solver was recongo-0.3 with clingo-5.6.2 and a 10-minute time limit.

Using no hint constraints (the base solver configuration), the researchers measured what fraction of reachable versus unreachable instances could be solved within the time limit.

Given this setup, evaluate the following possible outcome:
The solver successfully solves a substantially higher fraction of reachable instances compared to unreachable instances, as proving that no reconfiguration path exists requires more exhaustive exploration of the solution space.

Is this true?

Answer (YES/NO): YES